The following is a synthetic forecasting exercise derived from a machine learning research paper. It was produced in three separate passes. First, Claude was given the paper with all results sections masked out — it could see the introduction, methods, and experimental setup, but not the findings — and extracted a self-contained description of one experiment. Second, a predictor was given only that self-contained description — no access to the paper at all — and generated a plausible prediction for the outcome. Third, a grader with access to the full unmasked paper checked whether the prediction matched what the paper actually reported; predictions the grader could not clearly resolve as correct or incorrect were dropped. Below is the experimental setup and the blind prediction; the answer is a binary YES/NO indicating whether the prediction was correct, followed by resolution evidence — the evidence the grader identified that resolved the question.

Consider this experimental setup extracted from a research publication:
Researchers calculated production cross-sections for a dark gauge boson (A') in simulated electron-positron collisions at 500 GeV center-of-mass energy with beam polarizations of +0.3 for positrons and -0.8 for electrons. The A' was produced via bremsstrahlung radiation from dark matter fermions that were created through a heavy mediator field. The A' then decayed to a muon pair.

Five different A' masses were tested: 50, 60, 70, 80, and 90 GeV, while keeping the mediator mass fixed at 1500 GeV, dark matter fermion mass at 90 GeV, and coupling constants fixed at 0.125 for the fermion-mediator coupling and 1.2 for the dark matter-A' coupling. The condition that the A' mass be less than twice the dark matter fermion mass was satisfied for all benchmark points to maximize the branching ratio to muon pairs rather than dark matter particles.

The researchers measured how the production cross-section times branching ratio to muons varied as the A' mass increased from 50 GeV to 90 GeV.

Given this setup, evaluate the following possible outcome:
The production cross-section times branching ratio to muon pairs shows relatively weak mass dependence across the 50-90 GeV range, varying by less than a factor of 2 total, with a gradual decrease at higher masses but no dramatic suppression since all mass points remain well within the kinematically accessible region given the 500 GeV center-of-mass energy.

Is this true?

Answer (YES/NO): NO